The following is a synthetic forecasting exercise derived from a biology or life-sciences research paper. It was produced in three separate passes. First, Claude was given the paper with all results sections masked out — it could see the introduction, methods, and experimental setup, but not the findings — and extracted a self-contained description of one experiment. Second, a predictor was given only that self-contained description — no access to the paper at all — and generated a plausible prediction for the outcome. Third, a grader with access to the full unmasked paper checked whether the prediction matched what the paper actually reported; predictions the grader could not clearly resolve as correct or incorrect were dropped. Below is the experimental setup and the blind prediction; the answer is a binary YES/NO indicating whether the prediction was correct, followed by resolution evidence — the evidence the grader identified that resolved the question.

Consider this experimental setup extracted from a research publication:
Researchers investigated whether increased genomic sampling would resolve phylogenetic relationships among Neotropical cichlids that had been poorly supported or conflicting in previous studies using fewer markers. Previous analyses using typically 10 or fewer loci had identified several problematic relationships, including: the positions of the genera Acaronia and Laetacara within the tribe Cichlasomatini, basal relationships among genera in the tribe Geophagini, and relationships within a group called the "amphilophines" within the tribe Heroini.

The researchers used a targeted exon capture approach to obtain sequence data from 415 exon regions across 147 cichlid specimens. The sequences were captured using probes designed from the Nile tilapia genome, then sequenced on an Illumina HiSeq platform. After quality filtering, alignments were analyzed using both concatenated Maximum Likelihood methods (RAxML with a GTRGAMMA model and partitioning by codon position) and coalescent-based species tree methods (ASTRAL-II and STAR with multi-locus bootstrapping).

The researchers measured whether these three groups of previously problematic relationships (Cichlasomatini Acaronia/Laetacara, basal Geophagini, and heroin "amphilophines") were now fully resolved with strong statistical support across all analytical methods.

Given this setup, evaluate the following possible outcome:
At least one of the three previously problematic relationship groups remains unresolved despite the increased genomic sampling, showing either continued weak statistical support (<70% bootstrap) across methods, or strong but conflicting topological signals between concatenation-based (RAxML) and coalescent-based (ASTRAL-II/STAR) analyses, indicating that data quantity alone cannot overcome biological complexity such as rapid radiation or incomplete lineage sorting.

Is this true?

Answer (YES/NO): YES